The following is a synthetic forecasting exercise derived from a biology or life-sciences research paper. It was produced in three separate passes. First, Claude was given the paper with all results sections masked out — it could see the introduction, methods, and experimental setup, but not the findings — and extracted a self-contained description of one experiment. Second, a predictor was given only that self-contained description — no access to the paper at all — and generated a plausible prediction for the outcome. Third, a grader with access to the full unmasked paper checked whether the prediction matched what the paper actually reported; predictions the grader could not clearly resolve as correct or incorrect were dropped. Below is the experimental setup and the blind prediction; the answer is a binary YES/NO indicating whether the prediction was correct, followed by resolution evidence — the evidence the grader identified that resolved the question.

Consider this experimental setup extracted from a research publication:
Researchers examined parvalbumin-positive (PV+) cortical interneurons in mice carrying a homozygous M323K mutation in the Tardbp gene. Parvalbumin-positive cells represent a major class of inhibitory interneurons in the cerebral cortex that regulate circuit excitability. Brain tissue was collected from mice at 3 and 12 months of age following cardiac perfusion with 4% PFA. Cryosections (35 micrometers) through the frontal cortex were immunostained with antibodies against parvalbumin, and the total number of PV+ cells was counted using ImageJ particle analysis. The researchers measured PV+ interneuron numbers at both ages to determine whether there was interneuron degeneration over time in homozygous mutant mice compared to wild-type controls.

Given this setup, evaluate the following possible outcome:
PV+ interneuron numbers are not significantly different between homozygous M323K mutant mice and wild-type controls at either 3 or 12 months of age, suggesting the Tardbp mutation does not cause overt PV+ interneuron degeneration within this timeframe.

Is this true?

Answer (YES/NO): NO